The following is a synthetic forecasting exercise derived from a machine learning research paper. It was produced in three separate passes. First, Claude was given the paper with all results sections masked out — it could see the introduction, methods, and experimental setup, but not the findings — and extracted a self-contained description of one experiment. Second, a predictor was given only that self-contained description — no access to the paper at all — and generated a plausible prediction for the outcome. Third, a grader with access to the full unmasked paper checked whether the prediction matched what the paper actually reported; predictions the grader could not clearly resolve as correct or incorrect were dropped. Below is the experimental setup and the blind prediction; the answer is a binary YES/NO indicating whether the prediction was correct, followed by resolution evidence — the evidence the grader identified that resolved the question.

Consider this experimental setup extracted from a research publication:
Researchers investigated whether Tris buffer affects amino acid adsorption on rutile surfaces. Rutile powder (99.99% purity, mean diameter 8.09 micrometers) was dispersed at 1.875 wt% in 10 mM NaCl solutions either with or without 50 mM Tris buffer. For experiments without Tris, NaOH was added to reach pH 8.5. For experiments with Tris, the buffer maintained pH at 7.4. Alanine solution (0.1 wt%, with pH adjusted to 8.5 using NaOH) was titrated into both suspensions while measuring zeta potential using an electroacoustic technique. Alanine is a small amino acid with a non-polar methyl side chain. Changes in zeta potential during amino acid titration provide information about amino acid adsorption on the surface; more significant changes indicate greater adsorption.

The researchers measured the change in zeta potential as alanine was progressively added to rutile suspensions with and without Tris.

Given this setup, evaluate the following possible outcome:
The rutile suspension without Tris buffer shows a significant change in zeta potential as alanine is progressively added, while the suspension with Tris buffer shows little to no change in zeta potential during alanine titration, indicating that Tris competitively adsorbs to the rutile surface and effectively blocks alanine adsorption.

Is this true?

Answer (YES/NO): YES